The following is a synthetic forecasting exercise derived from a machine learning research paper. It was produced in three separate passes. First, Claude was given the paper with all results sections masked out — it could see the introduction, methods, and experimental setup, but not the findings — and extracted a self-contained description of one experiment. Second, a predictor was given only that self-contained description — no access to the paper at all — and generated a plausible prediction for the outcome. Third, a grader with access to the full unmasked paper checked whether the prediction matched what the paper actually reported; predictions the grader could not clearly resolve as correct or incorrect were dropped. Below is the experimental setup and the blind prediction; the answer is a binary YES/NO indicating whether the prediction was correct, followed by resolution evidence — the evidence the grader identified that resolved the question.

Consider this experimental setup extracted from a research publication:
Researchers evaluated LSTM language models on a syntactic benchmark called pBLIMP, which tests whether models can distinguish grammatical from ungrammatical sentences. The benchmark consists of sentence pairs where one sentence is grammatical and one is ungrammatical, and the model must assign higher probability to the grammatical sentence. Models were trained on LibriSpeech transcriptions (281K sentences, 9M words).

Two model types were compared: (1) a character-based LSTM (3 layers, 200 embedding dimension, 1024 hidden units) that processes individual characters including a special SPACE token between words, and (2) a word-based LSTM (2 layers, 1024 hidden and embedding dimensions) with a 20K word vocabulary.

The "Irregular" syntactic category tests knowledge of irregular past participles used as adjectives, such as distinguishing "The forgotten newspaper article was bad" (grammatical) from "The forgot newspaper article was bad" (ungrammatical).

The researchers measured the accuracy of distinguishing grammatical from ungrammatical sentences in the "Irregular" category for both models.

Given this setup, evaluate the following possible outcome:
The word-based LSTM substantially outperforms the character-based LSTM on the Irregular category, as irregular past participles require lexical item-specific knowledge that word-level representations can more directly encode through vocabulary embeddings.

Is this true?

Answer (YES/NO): YES